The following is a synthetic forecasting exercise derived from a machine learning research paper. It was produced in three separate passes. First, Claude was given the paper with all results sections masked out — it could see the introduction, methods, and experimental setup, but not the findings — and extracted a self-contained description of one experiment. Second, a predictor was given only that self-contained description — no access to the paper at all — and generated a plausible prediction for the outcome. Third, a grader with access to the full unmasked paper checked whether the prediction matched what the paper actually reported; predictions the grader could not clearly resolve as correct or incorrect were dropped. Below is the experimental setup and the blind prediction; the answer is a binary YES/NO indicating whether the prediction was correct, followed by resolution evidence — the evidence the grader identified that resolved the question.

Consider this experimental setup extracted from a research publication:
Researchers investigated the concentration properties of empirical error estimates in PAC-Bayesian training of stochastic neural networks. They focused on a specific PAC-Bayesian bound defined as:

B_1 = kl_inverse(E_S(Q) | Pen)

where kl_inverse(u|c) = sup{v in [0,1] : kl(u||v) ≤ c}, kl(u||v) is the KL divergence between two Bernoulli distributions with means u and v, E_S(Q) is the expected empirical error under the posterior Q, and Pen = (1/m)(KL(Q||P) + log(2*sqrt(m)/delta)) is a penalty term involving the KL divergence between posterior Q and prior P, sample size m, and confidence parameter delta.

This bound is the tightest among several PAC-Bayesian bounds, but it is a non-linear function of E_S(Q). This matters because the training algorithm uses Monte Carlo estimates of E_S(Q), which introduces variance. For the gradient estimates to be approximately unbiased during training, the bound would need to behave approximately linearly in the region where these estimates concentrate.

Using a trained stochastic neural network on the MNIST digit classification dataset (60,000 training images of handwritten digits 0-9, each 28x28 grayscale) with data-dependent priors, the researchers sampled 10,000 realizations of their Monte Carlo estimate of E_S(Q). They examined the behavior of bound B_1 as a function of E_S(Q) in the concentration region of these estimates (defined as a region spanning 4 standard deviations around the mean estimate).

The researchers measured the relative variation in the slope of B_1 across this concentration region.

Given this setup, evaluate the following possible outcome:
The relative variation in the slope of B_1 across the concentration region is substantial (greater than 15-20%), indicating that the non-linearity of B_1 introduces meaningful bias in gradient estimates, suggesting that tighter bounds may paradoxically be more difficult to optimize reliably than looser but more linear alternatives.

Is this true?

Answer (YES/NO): NO